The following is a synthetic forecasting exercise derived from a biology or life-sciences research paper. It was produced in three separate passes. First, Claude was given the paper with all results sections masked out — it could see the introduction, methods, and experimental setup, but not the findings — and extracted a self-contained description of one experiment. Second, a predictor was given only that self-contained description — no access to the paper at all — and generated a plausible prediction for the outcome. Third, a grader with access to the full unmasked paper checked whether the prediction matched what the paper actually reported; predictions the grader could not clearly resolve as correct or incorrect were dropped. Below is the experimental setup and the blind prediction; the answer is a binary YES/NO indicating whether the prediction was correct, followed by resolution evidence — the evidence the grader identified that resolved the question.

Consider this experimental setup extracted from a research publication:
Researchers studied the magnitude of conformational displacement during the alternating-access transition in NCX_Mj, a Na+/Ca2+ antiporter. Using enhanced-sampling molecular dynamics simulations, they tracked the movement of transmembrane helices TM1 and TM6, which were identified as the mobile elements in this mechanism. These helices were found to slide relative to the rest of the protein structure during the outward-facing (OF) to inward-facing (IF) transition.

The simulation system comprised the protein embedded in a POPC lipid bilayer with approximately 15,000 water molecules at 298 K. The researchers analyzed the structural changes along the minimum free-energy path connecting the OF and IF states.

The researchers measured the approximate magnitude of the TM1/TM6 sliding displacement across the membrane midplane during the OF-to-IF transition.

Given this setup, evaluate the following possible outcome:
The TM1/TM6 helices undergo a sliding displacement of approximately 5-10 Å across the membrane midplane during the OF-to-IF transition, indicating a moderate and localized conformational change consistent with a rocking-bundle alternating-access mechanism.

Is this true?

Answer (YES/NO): YES